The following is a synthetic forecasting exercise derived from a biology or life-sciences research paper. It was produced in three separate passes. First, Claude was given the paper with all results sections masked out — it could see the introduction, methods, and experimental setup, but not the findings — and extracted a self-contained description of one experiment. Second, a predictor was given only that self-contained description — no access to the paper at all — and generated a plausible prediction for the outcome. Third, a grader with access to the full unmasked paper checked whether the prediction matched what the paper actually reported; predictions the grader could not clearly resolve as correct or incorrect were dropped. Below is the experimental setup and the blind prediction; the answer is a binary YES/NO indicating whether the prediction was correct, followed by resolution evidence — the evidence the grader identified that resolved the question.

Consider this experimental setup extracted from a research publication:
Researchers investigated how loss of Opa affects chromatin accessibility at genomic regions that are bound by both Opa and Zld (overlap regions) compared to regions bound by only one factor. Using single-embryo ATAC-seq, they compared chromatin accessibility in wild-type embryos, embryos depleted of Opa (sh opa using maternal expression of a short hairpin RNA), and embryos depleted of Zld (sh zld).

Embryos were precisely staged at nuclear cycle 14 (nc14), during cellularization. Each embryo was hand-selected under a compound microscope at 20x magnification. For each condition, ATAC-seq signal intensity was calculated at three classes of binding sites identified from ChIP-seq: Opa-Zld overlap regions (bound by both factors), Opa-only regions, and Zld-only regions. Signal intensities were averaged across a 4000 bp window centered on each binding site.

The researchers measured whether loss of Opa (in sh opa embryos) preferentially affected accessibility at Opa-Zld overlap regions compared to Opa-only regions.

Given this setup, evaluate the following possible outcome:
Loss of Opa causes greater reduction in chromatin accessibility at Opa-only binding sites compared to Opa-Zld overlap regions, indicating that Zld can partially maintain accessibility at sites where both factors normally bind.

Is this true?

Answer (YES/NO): YES